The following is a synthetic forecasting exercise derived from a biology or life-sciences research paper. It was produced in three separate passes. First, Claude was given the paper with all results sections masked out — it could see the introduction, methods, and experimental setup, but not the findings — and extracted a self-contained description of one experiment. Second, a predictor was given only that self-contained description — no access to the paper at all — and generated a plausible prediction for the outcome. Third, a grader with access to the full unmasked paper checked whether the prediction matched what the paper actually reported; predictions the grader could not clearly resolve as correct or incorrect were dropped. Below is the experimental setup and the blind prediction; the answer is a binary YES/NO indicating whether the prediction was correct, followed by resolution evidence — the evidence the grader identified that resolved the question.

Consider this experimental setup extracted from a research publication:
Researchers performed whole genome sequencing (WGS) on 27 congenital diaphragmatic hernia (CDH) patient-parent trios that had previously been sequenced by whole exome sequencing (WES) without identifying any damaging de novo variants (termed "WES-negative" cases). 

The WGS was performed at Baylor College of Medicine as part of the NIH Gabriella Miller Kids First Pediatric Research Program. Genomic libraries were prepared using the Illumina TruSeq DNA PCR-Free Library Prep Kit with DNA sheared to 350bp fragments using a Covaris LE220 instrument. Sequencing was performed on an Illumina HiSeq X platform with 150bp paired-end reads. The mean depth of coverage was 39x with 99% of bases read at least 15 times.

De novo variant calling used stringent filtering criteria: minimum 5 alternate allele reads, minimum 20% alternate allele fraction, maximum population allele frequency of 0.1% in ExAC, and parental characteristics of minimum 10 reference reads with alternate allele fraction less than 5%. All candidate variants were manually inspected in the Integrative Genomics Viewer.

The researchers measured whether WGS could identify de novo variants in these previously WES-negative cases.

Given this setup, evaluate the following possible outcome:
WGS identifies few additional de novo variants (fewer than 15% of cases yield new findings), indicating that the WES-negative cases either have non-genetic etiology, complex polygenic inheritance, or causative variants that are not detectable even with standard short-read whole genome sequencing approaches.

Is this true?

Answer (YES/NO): NO